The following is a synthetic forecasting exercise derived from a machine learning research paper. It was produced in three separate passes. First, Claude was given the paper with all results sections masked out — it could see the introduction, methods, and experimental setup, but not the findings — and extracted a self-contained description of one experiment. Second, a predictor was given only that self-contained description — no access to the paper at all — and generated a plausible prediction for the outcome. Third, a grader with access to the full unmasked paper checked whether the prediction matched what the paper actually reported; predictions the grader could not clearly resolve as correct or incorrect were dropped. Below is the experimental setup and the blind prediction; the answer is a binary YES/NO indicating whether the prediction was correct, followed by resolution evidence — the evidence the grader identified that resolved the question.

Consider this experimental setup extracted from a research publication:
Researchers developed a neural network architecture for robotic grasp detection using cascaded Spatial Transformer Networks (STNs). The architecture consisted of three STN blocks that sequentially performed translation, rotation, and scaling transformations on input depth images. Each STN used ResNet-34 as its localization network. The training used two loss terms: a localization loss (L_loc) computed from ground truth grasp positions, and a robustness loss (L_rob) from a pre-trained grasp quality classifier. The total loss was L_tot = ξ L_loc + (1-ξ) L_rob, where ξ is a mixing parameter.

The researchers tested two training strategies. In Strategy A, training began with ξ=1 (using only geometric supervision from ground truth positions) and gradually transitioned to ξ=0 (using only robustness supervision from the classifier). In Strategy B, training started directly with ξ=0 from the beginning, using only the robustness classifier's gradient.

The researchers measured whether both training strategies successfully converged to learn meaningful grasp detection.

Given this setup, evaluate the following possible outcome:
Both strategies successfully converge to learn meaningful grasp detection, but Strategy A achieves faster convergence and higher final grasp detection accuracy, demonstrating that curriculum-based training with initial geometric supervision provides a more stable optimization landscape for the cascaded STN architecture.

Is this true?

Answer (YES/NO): NO